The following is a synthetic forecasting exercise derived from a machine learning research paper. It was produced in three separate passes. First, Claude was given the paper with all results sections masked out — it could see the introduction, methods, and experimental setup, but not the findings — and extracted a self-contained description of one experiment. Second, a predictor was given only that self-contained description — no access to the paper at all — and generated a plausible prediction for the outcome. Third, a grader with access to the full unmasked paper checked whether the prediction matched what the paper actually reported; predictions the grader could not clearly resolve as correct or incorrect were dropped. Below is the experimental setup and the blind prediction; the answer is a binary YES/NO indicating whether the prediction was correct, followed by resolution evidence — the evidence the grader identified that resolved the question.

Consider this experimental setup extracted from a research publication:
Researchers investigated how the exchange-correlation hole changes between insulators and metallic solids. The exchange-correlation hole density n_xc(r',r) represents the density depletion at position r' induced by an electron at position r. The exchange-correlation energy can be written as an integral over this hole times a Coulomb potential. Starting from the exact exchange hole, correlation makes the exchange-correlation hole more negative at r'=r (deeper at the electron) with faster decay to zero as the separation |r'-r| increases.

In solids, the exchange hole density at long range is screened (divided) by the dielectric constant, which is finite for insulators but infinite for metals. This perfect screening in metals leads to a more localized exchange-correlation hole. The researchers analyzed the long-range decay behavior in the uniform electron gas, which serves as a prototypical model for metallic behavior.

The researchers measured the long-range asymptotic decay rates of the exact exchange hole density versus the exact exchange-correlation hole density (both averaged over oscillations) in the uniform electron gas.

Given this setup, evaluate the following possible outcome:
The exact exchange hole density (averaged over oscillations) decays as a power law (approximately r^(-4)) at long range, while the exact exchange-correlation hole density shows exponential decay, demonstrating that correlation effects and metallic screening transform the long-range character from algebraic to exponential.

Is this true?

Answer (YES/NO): NO